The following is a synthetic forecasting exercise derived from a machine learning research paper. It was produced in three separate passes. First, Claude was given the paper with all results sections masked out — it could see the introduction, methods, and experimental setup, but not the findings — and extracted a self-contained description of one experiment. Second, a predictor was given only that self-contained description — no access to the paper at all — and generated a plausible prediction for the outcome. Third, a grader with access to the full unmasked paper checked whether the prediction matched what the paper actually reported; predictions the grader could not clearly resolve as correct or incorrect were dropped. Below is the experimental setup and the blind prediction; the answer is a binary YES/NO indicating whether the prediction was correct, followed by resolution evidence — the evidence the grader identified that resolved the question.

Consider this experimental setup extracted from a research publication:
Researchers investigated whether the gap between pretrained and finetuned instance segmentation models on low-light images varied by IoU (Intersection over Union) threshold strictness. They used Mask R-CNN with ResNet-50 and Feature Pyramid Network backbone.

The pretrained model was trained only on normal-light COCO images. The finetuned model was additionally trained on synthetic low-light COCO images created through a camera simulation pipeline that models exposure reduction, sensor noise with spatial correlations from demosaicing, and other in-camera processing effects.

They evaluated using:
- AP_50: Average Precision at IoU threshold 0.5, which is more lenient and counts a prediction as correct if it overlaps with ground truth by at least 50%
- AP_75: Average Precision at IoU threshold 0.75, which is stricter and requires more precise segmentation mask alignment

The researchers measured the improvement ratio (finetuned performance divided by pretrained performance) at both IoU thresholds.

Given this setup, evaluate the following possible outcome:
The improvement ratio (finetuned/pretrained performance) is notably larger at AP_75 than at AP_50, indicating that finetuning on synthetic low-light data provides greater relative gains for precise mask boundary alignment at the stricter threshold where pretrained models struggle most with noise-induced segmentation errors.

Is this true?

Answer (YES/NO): NO